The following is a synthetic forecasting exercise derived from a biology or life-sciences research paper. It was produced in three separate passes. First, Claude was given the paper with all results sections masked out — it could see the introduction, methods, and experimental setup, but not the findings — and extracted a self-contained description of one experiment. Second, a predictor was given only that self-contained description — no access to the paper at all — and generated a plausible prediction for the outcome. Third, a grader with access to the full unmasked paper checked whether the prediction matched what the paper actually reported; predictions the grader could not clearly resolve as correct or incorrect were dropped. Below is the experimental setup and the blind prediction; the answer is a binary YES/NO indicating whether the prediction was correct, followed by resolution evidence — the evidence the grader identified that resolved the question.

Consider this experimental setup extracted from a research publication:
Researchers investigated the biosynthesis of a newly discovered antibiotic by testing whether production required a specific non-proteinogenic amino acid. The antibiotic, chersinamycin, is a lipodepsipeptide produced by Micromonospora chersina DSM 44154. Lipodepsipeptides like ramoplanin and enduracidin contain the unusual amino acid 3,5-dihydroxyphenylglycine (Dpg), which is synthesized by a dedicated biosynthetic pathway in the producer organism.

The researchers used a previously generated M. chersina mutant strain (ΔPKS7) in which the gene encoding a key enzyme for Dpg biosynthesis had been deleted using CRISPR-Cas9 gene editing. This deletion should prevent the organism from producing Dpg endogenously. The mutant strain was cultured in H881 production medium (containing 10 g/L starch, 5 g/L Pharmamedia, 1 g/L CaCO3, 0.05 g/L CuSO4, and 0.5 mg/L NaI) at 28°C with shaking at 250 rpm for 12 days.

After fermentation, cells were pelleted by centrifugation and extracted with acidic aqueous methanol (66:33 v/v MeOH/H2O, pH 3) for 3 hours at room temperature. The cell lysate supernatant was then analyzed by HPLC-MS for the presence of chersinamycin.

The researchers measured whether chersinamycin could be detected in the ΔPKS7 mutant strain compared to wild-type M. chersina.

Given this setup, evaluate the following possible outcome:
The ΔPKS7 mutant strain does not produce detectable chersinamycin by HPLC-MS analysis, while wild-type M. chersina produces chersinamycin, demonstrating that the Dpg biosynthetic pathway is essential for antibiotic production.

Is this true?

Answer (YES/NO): YES